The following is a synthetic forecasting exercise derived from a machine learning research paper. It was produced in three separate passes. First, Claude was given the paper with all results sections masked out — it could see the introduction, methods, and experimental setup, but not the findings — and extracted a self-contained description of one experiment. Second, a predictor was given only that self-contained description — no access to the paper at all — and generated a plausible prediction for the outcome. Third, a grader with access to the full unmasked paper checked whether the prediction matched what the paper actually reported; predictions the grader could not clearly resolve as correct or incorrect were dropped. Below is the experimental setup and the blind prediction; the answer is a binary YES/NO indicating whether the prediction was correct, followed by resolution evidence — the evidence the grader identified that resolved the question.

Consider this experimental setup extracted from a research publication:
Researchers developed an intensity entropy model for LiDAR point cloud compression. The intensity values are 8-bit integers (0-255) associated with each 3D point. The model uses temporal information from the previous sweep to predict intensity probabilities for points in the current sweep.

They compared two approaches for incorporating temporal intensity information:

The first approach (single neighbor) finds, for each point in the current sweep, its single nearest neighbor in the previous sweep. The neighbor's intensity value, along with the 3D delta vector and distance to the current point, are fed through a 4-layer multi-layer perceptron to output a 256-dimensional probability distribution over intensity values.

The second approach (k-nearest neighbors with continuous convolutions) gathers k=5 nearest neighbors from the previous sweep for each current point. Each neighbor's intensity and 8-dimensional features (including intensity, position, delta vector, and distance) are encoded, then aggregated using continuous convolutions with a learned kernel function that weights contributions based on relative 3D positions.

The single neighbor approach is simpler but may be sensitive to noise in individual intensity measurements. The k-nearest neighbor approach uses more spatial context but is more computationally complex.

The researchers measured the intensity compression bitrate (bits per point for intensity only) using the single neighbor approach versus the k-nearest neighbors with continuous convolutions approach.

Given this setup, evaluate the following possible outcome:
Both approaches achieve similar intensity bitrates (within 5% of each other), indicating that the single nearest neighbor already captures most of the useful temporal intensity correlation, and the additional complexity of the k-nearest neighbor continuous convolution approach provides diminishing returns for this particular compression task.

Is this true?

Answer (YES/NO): NO